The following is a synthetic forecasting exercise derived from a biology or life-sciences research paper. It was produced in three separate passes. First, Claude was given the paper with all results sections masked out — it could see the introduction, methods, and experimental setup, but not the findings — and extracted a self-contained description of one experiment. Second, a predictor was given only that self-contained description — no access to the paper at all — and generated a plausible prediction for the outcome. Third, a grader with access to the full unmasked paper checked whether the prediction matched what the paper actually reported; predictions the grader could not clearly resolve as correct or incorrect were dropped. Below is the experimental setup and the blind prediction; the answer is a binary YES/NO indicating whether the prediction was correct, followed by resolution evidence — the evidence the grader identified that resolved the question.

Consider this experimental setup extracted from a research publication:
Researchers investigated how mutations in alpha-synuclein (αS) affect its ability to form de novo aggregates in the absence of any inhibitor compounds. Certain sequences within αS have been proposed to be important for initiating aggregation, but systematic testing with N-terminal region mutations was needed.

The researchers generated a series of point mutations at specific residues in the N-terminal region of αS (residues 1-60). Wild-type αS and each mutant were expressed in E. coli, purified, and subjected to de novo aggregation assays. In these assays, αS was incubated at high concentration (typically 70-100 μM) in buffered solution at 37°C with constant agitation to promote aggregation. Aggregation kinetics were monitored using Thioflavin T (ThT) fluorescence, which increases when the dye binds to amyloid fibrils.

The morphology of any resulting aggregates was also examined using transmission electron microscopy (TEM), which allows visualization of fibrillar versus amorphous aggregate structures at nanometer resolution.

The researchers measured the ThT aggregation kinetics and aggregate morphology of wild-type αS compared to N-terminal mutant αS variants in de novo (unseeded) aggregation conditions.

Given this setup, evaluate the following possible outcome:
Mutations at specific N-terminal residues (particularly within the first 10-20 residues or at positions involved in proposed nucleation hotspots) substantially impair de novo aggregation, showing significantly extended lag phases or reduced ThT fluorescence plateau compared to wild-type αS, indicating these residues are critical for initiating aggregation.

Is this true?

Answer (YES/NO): YES